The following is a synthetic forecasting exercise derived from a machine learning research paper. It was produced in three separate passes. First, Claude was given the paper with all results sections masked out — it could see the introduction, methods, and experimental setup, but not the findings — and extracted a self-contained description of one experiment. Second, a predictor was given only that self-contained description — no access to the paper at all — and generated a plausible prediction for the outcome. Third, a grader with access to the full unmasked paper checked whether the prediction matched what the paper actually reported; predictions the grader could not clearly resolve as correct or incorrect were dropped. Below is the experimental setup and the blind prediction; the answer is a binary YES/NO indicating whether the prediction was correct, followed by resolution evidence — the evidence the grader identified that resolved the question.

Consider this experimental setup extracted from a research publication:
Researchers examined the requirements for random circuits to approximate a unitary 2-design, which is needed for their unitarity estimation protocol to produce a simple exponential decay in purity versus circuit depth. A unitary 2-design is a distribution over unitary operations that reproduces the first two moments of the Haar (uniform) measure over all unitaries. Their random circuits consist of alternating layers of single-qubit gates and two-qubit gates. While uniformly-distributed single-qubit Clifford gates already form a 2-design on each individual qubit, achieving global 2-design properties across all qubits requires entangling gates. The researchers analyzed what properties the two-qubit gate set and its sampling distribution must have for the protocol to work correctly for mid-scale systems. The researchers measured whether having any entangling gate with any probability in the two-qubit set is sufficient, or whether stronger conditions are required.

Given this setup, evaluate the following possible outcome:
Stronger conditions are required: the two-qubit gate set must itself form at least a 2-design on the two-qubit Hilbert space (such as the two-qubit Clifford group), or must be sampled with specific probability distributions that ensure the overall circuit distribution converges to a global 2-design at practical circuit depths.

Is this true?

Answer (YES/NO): NO